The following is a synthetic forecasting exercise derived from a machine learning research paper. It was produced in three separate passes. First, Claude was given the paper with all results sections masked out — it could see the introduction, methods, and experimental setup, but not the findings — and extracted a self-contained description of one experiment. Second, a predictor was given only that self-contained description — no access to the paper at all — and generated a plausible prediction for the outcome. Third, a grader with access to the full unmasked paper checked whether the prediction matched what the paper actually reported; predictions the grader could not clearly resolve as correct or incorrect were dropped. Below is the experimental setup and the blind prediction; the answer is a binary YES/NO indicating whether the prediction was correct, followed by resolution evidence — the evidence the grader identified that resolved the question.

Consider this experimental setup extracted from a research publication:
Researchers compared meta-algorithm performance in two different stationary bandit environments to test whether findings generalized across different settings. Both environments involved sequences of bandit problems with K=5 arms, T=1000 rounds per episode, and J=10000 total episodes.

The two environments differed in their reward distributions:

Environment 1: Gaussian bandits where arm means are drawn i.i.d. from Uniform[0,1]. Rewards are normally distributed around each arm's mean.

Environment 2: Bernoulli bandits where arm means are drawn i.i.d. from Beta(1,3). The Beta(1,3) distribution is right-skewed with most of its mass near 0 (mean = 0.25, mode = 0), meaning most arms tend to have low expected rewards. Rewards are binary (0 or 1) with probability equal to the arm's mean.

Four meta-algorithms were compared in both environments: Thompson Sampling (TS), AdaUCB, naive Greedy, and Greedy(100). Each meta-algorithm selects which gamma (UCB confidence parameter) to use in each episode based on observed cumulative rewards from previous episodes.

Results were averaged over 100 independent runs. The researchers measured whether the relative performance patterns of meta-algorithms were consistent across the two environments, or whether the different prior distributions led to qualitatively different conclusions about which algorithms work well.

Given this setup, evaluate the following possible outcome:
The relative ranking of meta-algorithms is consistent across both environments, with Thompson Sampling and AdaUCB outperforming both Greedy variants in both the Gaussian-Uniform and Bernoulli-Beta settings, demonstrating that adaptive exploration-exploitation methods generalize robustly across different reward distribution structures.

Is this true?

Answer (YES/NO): NO